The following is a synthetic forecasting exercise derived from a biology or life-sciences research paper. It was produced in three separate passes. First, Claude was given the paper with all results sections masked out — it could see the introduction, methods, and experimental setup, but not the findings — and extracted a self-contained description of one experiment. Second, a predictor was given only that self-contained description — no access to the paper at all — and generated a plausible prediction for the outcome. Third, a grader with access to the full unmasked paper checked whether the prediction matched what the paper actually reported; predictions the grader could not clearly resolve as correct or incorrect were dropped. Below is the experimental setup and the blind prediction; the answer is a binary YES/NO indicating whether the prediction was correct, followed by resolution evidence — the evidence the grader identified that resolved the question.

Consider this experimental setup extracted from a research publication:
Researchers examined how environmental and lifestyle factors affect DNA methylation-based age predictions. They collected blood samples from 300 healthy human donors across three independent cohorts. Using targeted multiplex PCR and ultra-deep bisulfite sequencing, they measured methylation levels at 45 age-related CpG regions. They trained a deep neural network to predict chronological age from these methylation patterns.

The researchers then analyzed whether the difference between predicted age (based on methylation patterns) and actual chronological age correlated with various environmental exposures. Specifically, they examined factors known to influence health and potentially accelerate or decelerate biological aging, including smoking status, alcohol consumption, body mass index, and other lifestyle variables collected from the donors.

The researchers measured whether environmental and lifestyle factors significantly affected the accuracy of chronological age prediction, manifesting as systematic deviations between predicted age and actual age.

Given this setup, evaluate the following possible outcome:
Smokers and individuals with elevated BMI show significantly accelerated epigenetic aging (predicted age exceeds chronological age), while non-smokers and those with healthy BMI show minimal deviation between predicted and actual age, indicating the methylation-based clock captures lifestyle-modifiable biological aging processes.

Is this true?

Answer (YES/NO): NO